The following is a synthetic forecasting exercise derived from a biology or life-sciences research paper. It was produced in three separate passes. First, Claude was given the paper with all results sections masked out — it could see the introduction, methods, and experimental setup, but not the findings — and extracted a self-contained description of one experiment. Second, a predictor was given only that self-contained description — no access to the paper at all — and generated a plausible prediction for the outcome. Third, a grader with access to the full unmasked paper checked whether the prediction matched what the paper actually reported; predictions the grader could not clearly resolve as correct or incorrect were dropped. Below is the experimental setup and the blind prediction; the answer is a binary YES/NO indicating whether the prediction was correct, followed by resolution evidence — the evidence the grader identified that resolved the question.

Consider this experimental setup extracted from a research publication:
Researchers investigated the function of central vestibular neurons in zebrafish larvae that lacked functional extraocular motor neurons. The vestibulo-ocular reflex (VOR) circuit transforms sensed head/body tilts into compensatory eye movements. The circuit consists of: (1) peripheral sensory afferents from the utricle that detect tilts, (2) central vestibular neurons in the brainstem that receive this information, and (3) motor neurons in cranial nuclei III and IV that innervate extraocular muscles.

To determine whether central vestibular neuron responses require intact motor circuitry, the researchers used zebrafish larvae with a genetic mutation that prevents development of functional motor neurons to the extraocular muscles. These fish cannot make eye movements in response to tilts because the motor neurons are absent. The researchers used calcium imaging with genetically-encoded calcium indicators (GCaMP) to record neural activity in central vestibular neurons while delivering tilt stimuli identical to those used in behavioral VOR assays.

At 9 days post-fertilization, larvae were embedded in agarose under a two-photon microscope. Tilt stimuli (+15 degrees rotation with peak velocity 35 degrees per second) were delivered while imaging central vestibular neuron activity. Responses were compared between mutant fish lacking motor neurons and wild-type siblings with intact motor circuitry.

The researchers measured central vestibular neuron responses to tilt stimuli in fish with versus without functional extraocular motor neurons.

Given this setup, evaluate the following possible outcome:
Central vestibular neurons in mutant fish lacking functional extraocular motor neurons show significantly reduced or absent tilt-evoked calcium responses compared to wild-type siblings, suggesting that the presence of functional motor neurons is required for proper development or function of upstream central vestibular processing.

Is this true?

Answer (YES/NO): NO